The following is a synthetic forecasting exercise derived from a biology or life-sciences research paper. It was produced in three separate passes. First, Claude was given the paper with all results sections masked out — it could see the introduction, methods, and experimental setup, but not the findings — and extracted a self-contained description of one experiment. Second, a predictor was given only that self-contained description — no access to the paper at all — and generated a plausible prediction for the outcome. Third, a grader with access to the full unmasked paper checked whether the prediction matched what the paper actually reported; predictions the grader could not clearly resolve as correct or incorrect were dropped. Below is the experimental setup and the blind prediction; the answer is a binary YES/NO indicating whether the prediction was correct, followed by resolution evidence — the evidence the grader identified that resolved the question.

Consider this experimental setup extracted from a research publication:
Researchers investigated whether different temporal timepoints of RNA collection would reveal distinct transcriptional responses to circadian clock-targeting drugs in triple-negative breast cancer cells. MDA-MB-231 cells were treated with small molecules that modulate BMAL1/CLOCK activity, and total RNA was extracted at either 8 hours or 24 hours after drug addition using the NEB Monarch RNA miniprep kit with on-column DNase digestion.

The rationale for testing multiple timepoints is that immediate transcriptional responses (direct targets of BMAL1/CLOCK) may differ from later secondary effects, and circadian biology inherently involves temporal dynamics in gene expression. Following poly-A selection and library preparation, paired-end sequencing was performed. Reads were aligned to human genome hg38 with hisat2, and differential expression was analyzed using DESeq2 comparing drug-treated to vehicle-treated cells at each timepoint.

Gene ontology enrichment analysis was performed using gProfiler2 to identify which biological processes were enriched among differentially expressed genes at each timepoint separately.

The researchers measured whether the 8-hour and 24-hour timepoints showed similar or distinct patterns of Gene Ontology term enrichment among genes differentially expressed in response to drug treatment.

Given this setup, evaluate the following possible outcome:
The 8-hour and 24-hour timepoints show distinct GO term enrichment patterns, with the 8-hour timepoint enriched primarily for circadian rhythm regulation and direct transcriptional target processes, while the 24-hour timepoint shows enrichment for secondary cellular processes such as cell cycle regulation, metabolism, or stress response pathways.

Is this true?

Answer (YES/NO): NO